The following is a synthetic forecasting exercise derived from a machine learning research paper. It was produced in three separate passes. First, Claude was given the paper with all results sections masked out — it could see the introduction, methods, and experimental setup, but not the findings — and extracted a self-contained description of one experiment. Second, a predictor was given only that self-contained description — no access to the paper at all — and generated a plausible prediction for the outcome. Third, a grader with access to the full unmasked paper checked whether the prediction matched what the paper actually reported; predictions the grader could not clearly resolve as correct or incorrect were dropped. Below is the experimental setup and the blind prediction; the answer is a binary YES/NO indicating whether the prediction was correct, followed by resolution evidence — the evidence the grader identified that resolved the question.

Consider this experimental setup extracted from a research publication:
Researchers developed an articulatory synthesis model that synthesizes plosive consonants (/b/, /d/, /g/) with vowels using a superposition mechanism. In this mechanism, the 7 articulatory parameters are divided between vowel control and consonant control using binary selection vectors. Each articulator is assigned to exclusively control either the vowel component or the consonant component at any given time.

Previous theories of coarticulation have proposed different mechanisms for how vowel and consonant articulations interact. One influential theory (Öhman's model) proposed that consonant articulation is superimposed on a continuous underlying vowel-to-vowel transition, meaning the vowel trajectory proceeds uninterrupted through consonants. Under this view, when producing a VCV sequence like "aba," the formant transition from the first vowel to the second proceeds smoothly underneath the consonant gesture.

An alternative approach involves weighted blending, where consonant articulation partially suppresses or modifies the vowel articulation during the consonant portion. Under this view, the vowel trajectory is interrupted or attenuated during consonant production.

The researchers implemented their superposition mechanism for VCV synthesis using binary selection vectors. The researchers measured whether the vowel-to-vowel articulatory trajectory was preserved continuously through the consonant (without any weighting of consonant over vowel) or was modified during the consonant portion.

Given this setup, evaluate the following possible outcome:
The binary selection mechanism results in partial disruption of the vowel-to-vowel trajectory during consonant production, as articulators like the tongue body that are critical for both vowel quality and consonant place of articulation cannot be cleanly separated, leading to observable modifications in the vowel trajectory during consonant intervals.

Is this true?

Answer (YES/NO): NO